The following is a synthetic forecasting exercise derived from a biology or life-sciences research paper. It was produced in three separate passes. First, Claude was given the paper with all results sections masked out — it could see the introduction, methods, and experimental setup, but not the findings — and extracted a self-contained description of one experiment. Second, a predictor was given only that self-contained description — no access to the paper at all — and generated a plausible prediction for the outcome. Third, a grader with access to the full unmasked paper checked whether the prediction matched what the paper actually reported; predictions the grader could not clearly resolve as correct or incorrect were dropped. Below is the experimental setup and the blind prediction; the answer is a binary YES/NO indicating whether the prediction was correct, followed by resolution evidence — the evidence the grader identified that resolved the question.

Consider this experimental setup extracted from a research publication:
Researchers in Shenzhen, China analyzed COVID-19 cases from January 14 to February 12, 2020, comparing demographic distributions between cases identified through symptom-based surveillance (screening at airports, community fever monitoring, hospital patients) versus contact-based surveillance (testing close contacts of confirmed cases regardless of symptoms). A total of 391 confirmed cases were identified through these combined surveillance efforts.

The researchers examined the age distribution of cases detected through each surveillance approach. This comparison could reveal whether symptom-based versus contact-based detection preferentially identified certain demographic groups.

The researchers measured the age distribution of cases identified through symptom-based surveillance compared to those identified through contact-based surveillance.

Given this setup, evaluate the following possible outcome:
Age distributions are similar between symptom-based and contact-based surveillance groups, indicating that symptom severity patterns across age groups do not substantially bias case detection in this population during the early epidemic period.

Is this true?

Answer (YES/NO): NO